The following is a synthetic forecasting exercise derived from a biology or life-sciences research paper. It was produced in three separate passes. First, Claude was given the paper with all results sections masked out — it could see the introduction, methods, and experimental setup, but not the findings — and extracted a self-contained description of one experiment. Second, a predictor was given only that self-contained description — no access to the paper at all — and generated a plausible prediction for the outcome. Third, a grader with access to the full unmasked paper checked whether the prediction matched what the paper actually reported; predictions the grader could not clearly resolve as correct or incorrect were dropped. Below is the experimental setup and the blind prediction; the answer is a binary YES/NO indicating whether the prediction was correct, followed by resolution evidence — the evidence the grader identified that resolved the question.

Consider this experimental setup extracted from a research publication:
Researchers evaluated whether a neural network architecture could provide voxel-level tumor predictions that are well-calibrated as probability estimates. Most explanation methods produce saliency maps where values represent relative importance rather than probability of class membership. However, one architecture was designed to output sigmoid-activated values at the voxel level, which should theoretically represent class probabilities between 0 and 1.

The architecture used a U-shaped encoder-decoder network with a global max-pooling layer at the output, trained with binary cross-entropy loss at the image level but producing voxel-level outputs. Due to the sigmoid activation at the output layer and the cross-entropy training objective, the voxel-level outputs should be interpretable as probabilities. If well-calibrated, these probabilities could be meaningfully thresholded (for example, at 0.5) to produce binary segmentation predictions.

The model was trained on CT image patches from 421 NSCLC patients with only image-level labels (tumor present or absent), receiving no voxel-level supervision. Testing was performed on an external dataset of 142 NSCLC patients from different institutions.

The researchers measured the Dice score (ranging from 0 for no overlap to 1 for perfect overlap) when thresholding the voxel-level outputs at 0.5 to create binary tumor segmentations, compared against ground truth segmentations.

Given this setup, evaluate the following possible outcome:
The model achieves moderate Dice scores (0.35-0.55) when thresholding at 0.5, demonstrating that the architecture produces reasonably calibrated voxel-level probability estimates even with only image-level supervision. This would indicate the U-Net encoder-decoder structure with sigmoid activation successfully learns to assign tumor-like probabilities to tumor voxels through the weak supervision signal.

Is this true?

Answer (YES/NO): NO